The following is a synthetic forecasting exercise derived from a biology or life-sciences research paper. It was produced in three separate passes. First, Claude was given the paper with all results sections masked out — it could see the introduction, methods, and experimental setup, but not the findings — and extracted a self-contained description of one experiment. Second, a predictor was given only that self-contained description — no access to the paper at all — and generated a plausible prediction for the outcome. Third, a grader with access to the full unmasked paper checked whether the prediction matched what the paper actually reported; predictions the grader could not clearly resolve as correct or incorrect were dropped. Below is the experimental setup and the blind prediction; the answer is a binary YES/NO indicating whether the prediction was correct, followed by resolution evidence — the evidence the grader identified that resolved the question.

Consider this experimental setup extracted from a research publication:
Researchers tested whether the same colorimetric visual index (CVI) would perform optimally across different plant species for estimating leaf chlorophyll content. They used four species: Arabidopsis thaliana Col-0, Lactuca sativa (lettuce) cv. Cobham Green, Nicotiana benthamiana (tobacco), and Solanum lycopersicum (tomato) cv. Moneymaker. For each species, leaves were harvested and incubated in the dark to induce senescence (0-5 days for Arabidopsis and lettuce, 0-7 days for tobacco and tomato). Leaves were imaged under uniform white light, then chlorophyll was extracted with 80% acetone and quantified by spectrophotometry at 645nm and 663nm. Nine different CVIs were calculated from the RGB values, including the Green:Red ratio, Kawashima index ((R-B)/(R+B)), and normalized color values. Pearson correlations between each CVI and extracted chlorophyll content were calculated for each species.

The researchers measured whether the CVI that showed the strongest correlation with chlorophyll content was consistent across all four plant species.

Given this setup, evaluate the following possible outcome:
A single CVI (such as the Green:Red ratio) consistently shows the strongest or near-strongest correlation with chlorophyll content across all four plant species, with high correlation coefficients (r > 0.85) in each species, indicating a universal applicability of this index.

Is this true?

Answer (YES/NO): NO